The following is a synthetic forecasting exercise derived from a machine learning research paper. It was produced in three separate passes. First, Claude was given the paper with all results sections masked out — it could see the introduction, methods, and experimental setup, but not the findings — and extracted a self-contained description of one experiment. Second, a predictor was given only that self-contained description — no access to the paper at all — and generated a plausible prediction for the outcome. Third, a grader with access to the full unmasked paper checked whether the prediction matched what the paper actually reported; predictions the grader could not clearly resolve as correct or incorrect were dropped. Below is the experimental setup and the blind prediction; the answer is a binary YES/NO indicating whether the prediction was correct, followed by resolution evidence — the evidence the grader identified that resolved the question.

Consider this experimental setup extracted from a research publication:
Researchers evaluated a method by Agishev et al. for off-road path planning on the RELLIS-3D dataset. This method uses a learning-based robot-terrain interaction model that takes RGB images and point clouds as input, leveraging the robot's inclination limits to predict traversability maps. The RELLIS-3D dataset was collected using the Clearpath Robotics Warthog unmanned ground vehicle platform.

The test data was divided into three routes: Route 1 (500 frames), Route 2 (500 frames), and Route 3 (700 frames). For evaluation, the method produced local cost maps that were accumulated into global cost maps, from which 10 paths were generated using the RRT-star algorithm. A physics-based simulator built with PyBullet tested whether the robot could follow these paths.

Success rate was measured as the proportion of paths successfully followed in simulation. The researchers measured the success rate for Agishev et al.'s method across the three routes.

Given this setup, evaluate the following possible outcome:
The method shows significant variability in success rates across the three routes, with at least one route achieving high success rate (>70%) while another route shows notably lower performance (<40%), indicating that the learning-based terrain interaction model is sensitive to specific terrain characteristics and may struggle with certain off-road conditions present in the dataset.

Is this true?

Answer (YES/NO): NO